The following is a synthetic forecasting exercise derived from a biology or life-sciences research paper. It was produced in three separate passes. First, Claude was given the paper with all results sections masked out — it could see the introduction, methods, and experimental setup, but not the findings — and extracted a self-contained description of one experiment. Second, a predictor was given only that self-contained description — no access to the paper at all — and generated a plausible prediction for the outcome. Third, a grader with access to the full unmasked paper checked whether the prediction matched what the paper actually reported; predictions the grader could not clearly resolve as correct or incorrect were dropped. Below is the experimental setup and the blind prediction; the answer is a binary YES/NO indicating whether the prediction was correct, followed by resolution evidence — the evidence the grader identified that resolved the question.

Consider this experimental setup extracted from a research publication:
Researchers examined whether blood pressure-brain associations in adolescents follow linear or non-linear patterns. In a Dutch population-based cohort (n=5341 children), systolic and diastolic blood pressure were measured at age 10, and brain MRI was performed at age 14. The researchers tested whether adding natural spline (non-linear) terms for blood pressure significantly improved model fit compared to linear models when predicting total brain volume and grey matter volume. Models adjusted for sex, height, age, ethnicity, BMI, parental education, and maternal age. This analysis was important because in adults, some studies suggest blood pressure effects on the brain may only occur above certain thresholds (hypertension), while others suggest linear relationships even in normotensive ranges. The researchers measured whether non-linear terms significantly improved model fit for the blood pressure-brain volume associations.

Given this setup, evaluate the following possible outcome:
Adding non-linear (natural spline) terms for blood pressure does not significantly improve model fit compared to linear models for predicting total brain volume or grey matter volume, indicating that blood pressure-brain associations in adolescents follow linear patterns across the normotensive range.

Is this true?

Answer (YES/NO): NO